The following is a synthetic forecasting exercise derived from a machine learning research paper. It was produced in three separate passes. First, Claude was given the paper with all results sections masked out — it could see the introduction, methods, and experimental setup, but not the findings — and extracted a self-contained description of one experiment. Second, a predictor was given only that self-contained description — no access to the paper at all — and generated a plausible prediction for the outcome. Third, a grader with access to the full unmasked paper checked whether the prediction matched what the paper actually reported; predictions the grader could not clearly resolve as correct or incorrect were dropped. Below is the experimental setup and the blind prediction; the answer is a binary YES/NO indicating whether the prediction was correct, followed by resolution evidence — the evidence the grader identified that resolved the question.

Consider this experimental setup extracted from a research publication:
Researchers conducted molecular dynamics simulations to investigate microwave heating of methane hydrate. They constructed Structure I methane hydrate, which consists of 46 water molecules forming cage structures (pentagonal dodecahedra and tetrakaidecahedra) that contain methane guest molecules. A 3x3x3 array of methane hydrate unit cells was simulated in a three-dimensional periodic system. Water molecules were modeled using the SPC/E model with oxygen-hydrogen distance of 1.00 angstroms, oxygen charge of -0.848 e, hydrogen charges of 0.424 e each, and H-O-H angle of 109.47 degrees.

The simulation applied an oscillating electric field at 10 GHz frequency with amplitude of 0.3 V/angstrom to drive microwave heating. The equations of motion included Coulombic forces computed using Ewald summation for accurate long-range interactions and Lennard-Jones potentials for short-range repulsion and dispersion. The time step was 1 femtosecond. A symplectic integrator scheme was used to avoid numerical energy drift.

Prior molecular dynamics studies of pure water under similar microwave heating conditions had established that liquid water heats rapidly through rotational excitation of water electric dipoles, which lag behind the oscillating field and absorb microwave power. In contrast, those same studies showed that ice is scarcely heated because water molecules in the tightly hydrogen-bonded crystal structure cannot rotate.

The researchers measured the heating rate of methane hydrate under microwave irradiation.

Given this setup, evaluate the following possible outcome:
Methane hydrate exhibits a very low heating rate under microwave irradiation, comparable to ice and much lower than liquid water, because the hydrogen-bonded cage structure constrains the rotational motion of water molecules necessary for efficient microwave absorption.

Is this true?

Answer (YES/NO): NO